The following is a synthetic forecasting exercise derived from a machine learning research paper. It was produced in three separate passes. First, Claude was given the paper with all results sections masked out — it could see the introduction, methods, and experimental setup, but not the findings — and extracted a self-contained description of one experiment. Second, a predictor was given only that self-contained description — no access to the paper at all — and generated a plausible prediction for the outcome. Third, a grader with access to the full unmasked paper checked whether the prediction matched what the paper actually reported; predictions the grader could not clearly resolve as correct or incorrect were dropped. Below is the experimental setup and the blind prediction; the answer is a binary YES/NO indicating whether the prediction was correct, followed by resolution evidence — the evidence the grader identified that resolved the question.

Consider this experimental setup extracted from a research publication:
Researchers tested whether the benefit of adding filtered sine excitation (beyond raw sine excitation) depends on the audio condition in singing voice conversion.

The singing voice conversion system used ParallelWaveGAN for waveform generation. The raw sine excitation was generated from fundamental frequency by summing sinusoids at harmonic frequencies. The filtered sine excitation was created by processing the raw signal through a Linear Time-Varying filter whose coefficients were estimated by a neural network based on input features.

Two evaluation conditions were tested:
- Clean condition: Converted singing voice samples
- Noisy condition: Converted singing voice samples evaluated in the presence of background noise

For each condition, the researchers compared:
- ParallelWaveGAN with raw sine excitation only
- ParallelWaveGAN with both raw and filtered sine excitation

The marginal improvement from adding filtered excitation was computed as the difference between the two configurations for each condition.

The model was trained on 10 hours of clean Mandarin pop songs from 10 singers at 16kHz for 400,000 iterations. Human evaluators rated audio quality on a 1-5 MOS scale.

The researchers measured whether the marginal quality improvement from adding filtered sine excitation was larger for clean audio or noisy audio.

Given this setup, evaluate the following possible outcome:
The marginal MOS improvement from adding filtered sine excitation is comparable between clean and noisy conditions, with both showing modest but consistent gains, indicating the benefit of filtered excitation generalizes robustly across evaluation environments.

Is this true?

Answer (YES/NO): NO